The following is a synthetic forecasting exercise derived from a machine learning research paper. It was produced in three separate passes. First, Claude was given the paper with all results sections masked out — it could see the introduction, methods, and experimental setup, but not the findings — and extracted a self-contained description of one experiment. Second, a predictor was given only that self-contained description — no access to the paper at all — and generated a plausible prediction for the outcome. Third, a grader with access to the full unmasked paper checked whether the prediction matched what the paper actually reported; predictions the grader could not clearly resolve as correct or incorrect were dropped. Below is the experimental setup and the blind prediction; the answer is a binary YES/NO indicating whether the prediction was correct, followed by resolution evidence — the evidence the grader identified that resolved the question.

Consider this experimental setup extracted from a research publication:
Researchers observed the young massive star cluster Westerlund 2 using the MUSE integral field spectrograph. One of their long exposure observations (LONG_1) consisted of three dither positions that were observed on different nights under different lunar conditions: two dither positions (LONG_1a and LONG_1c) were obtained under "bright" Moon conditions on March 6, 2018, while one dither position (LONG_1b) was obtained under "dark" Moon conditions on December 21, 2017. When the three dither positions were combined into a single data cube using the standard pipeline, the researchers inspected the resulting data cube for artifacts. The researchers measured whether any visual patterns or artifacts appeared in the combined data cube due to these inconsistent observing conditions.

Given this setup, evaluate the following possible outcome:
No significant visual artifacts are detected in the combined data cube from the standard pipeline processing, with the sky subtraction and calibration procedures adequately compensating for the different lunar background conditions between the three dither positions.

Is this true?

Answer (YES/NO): NO